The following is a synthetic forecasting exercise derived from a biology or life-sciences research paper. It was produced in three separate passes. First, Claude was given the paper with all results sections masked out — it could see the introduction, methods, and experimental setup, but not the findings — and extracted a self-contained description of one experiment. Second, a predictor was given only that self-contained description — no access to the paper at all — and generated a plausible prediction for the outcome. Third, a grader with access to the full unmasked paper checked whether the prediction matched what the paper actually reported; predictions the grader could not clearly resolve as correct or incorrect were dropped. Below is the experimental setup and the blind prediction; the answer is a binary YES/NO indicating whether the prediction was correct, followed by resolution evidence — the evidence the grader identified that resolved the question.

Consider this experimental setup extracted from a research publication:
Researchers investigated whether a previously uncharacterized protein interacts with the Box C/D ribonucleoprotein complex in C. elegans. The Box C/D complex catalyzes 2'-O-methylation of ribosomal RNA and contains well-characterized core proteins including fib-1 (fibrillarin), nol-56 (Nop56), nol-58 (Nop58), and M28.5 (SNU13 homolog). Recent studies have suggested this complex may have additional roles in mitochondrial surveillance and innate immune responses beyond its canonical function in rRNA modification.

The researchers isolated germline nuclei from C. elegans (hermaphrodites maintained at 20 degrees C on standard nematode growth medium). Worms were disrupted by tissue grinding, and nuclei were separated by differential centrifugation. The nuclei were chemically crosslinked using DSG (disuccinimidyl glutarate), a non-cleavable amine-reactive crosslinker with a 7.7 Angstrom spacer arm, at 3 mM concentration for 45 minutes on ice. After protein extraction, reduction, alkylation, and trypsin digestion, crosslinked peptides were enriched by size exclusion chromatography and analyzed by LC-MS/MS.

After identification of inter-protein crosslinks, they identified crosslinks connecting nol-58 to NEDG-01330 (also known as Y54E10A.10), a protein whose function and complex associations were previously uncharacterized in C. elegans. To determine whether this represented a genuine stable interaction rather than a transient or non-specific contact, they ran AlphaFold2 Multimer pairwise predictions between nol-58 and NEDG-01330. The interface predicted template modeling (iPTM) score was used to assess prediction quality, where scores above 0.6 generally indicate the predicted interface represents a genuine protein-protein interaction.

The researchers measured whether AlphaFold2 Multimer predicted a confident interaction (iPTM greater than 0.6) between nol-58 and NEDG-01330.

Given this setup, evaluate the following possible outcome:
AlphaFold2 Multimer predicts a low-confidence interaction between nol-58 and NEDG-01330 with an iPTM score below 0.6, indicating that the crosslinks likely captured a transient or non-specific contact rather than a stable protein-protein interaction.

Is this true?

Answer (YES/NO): NO